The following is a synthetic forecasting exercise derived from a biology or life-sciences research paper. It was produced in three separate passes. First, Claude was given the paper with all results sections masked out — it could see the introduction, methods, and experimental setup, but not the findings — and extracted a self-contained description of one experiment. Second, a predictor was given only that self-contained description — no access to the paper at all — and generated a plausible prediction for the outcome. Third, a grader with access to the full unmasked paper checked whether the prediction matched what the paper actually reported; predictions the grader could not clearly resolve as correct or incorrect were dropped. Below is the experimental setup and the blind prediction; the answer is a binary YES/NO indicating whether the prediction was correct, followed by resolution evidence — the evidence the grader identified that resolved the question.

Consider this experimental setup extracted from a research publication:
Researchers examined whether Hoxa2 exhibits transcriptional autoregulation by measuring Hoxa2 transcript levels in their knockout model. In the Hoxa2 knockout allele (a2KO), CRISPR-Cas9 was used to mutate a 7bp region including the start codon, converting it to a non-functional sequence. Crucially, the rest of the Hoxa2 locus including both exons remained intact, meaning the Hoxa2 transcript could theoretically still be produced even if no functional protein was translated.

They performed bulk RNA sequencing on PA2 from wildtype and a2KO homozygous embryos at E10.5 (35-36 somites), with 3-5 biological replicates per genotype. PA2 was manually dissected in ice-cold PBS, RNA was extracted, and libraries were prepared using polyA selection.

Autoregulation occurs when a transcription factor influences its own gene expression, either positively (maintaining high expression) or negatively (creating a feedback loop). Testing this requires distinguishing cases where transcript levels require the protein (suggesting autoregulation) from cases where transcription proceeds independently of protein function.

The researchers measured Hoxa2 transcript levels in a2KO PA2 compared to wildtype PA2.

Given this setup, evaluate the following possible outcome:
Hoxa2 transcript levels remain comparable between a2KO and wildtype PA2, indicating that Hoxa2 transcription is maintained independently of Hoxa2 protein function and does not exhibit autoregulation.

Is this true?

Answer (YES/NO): NO